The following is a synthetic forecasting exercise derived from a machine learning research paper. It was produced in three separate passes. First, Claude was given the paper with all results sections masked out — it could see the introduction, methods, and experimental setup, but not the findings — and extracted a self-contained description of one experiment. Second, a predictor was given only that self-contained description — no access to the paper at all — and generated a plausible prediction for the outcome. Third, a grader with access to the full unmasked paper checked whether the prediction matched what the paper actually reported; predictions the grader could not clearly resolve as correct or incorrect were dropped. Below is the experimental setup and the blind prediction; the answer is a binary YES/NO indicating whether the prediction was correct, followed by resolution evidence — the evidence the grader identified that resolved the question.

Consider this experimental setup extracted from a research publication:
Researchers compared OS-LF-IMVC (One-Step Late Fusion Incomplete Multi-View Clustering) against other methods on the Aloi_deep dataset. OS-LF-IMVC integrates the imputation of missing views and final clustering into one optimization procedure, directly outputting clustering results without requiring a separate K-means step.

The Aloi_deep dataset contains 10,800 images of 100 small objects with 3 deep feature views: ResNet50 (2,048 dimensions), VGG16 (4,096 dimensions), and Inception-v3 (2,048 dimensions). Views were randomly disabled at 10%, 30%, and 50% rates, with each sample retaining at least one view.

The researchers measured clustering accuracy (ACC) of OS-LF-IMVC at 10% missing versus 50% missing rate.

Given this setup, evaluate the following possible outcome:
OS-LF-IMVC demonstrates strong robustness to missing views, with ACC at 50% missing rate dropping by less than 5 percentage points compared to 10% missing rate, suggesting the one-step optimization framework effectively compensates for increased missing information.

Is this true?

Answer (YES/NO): NO